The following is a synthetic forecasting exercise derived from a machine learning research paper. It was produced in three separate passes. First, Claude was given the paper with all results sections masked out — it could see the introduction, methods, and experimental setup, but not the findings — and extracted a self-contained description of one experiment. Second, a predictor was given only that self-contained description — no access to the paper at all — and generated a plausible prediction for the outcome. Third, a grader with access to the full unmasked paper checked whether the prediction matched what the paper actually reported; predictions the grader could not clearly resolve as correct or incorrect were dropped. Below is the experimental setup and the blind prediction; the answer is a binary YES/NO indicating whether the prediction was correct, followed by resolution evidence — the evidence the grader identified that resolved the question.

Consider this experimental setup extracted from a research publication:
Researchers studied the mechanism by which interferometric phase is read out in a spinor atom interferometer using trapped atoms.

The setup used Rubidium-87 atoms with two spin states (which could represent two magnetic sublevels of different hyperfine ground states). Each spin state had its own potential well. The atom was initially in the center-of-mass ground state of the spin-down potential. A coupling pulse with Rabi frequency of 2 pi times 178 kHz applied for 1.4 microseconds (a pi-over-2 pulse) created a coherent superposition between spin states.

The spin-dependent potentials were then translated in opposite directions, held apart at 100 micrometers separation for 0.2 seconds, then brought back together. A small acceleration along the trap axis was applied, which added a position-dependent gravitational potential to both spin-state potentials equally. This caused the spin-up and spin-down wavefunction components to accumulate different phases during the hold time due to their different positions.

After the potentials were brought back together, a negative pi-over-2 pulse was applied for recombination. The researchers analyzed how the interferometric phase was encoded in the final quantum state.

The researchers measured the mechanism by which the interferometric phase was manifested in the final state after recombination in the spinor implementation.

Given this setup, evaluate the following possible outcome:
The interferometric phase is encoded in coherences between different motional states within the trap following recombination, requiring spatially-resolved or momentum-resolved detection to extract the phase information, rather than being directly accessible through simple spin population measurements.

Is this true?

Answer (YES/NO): NO